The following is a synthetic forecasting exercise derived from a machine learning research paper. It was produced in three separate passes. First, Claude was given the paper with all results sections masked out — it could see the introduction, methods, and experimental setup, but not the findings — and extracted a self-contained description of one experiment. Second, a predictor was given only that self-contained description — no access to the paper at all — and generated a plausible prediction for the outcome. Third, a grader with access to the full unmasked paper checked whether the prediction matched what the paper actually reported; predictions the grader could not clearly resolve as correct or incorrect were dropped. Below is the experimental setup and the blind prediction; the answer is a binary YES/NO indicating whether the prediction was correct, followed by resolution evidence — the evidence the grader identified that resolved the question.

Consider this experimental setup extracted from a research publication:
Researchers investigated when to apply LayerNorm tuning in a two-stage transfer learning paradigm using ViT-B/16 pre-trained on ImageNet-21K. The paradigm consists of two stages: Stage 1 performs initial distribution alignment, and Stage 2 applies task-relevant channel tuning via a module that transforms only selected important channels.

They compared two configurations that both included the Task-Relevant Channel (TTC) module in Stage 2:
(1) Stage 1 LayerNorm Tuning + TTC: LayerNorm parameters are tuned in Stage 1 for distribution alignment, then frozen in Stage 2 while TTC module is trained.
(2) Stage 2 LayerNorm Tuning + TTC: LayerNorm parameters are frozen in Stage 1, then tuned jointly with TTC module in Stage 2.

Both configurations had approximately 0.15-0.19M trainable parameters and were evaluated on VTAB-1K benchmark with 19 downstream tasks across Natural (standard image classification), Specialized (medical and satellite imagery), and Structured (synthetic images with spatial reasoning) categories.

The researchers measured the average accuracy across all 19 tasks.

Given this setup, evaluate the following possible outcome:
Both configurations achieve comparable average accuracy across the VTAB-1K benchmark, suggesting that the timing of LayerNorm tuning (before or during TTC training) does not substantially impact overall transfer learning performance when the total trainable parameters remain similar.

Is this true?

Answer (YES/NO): YES